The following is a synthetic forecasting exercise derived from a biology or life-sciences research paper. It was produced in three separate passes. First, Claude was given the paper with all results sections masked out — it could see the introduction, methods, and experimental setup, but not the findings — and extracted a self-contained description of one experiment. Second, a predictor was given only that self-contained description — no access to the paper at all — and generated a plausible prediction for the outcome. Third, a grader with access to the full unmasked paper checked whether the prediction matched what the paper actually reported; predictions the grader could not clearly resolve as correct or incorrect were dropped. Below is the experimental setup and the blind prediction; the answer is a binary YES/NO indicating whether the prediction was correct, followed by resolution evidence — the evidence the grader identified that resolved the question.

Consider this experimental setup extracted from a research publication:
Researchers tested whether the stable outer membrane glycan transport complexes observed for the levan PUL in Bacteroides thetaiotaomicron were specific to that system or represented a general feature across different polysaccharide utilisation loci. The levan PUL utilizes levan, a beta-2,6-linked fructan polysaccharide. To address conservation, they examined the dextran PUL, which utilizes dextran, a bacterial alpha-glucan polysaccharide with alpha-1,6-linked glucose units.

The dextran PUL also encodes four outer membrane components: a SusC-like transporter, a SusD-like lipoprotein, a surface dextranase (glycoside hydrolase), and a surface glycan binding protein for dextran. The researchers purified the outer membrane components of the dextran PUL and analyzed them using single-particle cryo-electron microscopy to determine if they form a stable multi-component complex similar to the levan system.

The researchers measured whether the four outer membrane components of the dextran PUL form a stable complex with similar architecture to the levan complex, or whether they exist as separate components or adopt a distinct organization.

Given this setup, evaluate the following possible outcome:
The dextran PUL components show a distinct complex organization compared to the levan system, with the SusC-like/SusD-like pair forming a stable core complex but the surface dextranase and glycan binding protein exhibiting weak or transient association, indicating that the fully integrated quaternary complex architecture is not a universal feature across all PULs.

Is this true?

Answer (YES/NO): NO